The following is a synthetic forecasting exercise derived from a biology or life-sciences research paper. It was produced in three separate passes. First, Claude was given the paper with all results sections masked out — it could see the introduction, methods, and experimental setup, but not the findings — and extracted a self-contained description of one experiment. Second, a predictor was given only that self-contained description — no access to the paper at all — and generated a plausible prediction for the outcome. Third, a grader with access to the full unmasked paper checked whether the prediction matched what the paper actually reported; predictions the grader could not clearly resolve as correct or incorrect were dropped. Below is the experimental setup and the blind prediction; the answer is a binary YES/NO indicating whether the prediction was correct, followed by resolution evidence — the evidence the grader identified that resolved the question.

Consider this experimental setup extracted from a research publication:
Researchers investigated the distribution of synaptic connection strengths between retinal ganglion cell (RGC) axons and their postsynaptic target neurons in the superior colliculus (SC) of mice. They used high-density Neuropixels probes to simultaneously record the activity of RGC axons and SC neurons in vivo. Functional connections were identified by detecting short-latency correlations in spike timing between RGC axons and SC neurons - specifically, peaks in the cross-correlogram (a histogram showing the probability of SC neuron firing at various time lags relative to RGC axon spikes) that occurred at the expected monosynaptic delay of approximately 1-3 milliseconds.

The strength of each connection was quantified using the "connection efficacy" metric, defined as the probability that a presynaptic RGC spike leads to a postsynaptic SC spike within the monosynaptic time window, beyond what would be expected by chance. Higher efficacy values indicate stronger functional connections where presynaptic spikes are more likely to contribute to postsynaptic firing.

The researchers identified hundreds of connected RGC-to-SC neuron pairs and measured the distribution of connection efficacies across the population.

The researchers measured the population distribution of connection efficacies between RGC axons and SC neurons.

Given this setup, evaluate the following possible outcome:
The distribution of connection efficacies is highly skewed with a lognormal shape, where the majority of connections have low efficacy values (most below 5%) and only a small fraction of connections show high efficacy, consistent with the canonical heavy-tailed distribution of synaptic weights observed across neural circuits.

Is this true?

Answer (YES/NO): YES